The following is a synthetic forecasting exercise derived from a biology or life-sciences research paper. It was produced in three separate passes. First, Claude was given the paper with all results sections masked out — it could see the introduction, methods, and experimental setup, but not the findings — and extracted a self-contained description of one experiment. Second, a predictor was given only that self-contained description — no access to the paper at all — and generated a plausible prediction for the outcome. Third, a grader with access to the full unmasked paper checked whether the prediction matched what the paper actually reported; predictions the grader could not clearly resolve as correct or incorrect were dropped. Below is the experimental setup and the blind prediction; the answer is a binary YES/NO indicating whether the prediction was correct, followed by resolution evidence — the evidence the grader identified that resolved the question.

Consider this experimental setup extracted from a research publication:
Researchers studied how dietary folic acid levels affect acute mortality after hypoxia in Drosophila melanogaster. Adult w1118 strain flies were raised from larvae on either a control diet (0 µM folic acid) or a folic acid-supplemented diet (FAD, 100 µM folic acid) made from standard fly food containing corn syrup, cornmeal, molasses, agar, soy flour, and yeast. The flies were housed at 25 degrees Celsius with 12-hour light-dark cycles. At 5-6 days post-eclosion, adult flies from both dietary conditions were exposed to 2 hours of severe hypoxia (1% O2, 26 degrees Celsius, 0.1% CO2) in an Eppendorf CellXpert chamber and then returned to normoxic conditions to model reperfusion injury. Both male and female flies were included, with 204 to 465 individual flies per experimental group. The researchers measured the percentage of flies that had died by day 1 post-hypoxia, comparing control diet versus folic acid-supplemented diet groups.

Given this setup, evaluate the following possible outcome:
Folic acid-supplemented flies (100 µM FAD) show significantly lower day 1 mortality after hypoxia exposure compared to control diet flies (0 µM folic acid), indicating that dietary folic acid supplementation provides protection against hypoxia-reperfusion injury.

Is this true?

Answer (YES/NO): NO